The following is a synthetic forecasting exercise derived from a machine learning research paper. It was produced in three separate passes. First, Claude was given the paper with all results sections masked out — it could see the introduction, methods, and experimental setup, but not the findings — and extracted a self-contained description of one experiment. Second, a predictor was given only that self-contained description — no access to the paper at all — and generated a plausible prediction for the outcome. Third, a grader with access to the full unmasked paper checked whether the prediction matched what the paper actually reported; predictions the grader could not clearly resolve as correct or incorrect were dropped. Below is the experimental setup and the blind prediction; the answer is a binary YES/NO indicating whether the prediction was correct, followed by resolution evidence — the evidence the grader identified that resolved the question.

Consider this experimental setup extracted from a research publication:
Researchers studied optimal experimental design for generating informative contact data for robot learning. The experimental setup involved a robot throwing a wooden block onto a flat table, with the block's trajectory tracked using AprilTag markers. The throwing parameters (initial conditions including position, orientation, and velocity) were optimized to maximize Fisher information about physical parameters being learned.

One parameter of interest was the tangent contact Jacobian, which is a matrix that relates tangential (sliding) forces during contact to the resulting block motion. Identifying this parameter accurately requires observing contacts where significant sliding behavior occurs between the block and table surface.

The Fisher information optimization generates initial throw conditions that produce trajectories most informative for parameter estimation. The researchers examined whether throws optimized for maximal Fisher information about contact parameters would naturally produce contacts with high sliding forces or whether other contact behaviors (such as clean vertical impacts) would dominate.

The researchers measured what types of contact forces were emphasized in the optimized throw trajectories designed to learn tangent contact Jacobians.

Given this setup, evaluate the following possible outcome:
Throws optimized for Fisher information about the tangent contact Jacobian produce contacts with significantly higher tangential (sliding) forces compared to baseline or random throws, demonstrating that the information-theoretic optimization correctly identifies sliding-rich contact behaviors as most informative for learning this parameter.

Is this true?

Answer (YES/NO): YES